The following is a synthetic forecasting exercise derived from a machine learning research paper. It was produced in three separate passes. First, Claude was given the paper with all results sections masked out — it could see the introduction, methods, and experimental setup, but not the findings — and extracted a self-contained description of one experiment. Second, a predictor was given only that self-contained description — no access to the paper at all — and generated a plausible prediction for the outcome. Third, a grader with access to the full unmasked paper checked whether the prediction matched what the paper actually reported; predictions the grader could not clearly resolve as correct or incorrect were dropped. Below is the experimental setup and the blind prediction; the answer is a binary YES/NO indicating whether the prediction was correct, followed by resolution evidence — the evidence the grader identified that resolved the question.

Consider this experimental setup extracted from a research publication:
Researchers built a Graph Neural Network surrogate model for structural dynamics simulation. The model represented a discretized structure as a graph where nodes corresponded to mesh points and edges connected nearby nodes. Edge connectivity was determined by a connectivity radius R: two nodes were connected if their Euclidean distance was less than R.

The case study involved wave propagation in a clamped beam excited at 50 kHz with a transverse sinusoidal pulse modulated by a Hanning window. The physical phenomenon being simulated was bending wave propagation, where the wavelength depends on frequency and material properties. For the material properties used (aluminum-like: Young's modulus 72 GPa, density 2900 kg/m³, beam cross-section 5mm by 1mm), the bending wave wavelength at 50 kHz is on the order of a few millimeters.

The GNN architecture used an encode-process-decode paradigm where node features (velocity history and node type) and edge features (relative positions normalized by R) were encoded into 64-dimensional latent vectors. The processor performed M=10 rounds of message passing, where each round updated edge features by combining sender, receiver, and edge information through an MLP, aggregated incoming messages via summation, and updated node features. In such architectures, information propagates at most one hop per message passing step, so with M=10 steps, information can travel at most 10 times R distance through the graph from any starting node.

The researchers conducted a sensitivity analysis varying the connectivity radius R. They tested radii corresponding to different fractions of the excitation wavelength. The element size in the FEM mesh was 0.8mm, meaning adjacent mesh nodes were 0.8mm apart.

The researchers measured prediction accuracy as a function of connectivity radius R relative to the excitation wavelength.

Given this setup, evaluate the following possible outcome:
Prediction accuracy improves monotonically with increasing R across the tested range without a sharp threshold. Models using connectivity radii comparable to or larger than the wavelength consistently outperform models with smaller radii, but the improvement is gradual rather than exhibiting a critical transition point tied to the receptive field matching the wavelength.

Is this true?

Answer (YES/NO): NO